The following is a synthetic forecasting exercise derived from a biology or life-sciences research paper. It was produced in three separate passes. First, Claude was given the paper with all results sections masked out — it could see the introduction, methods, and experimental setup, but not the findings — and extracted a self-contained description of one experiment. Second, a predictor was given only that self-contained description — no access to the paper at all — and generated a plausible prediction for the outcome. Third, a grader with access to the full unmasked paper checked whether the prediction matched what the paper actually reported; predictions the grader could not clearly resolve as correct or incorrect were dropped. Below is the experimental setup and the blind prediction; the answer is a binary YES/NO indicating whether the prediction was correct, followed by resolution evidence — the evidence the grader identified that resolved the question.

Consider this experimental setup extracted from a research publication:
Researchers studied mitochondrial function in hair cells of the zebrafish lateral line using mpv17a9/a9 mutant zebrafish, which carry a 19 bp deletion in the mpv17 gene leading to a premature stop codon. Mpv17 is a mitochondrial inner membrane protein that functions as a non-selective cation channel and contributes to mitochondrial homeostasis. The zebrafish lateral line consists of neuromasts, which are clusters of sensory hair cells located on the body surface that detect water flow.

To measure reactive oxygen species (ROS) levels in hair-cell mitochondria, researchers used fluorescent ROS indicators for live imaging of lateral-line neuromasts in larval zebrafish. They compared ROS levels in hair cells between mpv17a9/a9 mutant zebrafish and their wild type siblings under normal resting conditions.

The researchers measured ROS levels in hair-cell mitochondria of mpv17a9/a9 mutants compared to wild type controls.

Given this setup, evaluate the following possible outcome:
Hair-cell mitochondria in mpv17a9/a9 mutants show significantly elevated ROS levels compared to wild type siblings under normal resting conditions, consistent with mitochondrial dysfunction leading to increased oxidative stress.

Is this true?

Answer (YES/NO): YES